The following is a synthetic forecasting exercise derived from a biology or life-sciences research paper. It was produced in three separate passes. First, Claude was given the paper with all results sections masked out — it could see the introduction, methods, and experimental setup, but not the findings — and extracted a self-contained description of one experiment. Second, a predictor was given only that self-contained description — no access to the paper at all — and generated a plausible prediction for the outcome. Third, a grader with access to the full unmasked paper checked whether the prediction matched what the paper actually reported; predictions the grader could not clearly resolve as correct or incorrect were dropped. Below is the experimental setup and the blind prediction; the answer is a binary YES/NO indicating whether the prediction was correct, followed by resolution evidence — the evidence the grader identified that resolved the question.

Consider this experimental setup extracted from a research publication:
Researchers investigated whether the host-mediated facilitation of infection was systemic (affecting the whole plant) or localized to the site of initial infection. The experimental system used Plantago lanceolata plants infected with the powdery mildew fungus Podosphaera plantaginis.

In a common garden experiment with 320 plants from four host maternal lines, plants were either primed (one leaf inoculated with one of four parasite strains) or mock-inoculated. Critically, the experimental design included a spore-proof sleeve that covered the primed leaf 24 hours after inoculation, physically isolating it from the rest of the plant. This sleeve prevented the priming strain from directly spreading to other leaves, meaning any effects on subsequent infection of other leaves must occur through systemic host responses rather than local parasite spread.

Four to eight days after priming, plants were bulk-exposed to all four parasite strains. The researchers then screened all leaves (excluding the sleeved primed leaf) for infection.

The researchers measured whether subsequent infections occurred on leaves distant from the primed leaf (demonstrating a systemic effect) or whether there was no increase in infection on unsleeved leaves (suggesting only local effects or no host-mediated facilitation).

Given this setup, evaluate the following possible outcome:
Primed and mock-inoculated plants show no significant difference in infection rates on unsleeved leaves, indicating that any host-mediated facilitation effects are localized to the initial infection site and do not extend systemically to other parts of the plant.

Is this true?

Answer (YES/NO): NO